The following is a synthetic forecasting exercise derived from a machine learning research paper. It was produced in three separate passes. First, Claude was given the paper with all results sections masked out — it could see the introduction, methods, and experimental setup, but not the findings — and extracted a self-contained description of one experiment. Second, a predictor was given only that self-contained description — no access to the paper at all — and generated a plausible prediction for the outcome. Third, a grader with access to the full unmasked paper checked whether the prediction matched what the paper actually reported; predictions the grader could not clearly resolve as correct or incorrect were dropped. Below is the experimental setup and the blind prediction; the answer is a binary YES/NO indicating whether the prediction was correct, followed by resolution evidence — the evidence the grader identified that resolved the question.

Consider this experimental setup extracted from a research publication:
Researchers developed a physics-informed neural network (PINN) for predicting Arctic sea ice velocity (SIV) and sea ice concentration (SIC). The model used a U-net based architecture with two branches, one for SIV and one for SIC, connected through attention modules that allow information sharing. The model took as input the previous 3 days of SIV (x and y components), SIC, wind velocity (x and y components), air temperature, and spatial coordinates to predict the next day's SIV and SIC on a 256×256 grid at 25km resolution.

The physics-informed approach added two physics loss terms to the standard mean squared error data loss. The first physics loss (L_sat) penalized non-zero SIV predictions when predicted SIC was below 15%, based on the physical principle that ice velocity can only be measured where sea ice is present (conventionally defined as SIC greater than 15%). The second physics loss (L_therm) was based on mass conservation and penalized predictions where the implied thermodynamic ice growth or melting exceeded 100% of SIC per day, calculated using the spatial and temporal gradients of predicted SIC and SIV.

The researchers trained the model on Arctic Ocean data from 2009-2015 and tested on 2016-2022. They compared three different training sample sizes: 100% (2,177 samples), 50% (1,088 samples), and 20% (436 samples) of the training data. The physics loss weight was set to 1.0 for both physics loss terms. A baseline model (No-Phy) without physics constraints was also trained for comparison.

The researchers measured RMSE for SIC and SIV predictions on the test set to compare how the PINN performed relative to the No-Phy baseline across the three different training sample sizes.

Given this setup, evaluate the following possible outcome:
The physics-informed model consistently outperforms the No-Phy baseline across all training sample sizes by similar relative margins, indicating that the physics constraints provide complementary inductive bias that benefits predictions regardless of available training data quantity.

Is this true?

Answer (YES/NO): NO